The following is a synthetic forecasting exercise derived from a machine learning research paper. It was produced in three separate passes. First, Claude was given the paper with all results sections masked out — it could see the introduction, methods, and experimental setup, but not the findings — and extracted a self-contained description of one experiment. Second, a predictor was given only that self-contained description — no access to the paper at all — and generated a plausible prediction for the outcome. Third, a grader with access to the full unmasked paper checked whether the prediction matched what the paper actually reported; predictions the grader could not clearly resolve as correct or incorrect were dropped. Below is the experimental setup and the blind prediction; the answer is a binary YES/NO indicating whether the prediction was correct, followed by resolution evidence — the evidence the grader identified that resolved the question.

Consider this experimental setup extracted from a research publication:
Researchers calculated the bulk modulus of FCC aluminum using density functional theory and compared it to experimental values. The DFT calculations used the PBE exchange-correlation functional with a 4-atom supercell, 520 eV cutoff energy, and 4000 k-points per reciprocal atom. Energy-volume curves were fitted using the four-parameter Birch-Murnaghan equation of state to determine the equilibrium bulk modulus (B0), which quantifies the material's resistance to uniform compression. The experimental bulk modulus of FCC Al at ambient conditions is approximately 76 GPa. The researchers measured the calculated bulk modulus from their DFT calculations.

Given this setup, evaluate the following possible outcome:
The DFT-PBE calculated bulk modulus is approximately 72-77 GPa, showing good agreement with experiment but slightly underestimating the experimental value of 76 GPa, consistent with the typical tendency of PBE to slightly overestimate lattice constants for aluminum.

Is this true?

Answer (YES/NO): NO